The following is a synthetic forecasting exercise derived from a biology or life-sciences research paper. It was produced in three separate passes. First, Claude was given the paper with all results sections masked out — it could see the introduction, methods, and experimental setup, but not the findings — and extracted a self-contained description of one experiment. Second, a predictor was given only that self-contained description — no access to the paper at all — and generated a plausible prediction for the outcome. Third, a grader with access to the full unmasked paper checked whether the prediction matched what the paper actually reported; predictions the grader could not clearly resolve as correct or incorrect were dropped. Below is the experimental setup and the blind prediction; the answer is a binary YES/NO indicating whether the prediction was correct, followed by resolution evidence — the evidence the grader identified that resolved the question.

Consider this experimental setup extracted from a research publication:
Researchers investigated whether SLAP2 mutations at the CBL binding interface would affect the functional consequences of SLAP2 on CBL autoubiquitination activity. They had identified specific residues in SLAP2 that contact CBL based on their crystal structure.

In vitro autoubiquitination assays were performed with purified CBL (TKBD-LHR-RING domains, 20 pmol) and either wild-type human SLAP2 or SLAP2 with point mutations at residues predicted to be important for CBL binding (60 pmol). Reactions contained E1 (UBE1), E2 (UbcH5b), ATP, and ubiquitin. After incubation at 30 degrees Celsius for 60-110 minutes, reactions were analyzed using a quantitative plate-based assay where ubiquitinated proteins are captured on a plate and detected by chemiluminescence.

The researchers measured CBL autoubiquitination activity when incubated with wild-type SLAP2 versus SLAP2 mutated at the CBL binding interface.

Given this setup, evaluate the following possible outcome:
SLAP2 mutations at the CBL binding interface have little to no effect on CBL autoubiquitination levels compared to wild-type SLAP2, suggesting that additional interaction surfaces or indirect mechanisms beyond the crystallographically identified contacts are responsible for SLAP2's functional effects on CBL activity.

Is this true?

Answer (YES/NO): NO